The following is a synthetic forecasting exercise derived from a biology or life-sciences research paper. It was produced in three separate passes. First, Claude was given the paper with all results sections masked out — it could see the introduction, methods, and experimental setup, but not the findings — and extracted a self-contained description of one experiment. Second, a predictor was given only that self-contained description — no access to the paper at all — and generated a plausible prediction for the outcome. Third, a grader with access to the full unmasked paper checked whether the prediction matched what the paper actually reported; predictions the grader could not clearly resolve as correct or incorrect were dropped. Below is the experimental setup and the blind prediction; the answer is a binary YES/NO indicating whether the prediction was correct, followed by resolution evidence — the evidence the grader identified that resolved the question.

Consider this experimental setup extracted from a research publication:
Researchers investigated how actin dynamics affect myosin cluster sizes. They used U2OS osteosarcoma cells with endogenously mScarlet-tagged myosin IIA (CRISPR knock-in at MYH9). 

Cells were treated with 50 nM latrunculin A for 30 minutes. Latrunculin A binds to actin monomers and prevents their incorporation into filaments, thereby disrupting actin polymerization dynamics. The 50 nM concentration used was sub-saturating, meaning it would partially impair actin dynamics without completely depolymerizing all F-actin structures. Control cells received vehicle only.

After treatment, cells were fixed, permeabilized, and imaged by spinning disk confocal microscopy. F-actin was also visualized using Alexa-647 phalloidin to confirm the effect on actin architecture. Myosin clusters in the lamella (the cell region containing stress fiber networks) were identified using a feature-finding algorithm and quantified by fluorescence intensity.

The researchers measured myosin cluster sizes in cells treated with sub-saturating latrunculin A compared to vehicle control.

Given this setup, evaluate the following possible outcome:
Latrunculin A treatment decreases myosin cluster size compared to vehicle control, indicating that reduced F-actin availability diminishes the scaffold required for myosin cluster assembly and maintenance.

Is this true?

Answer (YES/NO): NO